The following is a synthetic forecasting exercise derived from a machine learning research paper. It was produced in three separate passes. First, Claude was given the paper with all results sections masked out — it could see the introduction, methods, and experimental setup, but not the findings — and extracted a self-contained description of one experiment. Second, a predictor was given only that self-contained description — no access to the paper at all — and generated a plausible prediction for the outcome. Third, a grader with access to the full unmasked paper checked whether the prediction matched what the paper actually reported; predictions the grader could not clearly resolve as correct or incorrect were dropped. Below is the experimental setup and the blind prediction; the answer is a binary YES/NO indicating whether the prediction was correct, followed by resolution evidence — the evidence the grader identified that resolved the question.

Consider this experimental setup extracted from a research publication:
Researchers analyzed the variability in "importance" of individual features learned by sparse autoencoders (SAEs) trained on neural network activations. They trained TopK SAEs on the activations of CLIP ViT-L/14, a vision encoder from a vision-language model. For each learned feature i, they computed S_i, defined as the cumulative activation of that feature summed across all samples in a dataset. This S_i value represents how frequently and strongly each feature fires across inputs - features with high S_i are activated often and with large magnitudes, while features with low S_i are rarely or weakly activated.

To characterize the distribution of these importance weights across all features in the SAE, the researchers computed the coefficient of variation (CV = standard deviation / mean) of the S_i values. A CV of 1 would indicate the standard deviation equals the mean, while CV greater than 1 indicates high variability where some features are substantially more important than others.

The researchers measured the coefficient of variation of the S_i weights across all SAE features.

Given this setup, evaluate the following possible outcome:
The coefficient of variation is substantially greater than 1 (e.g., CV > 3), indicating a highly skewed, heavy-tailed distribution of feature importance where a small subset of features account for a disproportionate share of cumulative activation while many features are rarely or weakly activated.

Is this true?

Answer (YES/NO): NO